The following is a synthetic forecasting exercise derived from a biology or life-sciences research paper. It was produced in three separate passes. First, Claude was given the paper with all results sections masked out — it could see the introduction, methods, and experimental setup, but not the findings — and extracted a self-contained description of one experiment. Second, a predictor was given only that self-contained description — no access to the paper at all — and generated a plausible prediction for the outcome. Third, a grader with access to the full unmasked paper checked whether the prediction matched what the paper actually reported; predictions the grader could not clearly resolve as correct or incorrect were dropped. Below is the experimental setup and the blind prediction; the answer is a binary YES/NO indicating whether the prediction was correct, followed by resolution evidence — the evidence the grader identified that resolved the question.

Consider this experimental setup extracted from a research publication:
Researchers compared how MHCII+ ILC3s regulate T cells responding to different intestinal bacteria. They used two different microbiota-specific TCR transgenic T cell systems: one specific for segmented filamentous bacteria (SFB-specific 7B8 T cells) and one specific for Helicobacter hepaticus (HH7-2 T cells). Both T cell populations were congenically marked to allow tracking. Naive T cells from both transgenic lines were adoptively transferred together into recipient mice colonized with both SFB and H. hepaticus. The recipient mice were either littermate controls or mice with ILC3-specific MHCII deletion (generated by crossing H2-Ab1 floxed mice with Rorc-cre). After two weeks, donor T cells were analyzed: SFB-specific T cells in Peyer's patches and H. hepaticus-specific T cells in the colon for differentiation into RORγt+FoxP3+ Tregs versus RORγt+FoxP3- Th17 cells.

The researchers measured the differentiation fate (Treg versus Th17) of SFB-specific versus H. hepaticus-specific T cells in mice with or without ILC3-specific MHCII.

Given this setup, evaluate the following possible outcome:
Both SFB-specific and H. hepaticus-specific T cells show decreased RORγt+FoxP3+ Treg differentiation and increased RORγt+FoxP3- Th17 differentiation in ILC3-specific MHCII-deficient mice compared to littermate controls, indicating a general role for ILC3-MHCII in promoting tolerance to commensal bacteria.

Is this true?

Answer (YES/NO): NO